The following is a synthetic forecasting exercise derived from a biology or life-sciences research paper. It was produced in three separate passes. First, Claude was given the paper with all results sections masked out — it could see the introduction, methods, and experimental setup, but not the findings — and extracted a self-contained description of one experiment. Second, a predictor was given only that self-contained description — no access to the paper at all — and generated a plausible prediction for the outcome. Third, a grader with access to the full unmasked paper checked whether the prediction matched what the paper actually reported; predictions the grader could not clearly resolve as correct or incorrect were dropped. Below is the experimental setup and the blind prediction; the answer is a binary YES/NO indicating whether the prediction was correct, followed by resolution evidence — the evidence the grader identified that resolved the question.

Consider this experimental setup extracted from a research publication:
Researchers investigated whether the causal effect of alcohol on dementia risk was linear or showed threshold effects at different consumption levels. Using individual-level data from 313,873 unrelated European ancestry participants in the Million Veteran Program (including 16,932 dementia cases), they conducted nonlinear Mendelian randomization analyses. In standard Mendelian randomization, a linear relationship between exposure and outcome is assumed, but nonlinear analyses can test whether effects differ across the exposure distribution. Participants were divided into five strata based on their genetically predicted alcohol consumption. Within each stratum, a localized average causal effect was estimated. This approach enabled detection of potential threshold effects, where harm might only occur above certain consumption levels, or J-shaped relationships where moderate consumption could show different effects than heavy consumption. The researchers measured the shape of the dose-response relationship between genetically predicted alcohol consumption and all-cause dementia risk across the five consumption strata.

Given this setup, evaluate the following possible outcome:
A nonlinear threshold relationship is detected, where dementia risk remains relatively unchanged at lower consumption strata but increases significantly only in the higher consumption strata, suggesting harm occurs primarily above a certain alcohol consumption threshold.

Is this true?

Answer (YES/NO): NO